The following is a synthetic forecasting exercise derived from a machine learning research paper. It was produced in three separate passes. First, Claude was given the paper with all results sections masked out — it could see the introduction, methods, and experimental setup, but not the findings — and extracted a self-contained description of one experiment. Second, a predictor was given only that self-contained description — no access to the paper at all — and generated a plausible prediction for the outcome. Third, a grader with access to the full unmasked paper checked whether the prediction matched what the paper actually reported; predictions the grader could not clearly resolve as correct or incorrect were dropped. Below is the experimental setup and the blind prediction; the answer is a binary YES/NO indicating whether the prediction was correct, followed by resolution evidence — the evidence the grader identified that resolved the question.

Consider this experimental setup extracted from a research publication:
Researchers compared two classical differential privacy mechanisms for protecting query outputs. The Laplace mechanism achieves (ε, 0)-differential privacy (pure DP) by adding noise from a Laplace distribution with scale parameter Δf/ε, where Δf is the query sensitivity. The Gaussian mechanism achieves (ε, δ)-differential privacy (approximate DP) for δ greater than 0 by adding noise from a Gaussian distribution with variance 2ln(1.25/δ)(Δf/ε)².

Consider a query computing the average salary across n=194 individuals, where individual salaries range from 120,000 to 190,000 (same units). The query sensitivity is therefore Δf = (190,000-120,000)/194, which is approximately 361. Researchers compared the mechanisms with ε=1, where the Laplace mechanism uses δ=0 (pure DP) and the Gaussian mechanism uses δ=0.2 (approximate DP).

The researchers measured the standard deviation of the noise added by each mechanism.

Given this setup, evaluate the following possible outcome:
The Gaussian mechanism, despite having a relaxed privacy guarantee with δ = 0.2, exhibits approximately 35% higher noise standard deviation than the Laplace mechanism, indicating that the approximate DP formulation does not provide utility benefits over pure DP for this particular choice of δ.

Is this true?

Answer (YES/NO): YES